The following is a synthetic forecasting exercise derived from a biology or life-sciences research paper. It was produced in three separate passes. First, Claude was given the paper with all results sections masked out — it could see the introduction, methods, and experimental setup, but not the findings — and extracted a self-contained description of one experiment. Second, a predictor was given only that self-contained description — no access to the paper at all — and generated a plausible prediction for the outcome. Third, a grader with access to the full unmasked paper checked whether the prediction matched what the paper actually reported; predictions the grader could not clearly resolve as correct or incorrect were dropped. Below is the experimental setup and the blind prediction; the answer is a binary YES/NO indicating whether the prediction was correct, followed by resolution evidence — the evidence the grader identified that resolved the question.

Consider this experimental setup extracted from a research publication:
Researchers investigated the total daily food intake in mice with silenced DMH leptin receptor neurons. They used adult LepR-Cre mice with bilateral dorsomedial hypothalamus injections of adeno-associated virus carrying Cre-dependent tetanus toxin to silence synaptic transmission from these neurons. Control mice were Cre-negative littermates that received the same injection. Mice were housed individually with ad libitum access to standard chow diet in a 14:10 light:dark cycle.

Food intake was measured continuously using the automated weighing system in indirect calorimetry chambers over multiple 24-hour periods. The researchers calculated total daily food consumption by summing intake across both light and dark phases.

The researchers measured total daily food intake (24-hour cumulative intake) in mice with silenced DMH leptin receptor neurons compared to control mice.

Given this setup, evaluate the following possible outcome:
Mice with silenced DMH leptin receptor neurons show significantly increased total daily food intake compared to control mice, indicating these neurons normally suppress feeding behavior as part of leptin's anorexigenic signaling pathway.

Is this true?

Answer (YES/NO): NO